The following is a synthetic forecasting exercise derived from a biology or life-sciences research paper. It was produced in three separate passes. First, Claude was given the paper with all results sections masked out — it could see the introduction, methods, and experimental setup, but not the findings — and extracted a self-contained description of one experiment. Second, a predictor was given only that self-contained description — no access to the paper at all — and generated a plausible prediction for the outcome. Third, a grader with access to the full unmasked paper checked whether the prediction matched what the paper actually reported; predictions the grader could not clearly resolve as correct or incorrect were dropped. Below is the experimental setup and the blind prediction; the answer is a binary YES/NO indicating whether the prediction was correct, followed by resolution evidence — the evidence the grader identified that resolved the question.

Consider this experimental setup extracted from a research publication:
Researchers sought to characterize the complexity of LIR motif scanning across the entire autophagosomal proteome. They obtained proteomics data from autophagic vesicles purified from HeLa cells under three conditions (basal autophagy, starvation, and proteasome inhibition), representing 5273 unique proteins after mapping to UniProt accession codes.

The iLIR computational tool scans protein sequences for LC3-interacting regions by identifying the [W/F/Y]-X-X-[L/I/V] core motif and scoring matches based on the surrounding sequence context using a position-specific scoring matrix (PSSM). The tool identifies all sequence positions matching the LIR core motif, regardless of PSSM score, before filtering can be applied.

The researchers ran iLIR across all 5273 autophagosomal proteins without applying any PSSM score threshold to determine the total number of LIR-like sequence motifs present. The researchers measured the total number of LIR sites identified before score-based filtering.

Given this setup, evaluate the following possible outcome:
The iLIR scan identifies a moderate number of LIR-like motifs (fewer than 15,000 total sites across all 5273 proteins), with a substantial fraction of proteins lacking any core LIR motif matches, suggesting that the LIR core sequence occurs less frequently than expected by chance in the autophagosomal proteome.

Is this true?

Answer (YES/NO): NO